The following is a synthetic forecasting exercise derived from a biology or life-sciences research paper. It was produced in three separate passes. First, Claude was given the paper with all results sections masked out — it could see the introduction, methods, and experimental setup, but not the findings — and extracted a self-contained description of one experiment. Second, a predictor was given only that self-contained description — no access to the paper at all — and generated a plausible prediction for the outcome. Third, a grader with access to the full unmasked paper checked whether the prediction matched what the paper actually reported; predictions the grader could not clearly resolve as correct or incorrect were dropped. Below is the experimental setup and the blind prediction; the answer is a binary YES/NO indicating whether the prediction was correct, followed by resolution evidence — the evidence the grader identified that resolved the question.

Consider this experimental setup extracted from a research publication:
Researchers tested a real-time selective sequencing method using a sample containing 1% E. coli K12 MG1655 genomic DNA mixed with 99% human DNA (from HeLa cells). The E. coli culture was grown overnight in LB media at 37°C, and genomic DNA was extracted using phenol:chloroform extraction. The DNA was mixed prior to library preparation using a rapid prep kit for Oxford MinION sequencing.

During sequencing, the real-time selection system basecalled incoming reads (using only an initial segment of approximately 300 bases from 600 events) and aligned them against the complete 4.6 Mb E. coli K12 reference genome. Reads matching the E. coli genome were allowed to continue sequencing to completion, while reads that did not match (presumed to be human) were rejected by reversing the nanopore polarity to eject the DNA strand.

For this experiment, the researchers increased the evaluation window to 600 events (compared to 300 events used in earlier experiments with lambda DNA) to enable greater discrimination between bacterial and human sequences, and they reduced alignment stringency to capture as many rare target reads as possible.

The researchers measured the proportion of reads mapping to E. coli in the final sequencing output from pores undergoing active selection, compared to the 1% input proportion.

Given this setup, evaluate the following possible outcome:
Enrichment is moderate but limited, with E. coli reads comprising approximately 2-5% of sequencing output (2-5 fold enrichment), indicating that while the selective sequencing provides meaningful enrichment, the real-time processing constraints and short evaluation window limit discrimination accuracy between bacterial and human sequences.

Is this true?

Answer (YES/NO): NO